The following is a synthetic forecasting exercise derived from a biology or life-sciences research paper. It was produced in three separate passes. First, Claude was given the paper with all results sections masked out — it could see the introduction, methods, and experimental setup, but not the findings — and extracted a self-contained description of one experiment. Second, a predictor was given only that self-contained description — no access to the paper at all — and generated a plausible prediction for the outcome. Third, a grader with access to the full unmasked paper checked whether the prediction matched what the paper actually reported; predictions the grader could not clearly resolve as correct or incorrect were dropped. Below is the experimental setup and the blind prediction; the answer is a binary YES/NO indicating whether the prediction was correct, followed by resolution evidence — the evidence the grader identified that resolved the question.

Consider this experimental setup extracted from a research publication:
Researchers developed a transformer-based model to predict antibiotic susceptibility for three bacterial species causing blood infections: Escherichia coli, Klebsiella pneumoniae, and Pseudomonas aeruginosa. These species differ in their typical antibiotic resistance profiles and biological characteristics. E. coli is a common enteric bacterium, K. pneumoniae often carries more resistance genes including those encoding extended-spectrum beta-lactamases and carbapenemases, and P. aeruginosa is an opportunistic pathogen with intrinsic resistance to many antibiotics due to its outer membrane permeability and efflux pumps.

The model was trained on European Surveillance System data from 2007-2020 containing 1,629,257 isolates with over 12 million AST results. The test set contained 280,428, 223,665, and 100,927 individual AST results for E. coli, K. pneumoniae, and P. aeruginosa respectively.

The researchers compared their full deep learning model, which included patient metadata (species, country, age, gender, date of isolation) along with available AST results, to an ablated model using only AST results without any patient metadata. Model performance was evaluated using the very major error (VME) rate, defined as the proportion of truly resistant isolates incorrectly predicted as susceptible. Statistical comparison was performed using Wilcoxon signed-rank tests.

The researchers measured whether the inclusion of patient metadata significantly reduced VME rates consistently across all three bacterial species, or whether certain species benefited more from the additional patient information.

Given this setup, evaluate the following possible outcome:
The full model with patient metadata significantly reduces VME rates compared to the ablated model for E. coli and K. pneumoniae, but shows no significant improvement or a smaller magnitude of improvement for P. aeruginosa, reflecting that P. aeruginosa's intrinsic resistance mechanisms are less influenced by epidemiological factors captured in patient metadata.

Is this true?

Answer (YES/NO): NO